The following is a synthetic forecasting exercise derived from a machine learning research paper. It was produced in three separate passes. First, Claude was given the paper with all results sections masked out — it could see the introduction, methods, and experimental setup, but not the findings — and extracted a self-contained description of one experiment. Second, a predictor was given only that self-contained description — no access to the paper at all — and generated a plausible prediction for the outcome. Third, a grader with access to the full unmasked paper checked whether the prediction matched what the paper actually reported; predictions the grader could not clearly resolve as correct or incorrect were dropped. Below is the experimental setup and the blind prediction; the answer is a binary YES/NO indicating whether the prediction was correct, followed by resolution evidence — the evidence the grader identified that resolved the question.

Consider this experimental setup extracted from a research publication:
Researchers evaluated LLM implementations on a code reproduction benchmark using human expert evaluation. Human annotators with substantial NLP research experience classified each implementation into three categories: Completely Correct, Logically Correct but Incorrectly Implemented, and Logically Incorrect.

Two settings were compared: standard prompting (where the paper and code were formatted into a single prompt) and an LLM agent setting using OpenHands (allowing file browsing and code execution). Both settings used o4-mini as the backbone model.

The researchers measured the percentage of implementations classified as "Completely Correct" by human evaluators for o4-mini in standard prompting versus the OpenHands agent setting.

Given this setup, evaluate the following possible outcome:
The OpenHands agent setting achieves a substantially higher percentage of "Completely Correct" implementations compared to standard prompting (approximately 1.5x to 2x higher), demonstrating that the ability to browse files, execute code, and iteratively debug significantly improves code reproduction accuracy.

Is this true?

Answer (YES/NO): NO